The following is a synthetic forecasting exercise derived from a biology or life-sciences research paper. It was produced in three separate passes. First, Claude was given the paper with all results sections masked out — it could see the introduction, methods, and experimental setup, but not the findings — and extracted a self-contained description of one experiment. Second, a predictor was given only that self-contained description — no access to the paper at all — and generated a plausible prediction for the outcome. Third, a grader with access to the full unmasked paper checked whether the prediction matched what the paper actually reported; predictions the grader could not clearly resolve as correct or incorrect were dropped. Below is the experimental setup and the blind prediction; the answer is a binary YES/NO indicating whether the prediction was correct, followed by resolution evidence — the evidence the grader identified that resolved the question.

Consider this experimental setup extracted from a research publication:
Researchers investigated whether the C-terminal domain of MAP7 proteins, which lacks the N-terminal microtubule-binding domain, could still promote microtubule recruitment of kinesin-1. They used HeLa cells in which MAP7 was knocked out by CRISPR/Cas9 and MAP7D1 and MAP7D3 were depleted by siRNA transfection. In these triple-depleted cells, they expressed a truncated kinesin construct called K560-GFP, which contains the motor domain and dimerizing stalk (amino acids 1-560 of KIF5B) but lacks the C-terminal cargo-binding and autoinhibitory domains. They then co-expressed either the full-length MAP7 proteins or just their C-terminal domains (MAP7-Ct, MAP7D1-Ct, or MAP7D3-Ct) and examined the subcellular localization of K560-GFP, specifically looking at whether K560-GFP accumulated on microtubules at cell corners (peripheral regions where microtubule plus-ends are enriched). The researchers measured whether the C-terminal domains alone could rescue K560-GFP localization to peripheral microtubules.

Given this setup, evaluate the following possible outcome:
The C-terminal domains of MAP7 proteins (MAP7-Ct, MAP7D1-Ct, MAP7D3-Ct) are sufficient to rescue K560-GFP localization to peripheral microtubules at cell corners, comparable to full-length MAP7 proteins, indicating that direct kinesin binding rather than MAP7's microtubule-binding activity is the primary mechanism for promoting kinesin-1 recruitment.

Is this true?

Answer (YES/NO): NO